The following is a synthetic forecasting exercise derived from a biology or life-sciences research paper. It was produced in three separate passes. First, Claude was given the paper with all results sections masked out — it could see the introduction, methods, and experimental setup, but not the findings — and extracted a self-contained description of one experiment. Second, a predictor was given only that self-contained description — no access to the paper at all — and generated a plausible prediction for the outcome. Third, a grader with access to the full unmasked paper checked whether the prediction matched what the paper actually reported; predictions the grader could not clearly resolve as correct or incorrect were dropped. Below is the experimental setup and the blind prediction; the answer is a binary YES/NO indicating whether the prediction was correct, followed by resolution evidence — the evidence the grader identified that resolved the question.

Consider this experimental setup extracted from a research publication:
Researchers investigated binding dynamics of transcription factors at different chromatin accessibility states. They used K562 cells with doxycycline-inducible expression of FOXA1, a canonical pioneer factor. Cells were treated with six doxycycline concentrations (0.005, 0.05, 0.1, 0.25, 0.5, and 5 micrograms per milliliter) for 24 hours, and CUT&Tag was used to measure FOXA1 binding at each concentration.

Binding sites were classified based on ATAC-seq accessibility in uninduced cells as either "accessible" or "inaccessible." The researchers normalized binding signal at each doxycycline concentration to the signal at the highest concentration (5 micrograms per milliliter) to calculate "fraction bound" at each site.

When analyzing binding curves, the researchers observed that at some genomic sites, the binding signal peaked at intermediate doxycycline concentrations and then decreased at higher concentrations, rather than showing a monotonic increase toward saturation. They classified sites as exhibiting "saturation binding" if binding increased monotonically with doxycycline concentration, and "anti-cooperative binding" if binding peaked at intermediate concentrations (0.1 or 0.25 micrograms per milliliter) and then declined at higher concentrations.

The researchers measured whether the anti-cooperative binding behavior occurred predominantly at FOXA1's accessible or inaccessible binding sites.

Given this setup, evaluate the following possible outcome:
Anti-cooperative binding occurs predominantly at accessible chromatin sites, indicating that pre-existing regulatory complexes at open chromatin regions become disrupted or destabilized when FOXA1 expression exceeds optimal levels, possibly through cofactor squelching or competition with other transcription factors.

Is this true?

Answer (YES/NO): YES